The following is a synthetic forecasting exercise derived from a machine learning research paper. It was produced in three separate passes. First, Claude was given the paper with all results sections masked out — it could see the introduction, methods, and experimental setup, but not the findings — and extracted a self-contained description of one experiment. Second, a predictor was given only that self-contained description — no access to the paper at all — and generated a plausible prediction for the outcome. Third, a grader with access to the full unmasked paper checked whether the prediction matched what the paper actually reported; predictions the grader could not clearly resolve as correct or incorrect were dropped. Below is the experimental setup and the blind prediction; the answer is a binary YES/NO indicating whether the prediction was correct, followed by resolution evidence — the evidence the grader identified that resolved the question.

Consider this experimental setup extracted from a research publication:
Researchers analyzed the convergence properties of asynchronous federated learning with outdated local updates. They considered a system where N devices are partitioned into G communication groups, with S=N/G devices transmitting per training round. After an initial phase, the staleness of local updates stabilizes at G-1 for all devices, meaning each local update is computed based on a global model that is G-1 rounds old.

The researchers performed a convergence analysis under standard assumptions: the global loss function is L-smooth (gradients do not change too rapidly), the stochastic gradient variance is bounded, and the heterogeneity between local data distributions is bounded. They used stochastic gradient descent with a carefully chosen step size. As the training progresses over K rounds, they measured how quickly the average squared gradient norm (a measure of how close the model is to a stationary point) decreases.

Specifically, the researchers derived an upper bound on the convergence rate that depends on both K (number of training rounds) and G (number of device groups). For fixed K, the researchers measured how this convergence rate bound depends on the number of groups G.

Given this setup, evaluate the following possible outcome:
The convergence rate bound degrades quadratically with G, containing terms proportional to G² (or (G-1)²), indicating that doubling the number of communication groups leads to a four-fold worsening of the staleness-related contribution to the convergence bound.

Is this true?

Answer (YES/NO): YES